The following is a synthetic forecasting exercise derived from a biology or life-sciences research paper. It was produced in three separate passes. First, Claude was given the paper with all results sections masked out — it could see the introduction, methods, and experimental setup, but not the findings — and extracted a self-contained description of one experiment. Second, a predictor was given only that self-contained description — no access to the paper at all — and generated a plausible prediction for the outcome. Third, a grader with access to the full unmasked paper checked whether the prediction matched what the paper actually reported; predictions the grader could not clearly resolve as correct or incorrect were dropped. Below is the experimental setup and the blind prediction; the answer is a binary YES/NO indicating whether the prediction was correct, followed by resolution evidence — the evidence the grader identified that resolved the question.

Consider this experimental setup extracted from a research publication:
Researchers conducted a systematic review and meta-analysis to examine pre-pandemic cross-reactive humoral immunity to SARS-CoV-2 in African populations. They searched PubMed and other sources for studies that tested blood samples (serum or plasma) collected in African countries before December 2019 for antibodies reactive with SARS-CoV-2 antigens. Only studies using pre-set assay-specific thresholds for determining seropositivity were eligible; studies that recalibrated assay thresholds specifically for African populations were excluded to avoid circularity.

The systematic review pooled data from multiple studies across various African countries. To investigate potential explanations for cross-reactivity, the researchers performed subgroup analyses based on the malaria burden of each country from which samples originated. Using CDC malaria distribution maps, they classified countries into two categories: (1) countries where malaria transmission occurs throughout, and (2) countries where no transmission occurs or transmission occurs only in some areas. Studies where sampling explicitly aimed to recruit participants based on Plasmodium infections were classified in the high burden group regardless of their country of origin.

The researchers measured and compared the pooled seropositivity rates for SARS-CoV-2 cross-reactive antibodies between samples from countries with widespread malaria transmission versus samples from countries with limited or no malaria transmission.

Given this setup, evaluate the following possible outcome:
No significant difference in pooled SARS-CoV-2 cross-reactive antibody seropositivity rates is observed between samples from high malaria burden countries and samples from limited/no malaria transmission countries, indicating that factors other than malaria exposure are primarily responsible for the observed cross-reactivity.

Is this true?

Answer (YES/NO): NO